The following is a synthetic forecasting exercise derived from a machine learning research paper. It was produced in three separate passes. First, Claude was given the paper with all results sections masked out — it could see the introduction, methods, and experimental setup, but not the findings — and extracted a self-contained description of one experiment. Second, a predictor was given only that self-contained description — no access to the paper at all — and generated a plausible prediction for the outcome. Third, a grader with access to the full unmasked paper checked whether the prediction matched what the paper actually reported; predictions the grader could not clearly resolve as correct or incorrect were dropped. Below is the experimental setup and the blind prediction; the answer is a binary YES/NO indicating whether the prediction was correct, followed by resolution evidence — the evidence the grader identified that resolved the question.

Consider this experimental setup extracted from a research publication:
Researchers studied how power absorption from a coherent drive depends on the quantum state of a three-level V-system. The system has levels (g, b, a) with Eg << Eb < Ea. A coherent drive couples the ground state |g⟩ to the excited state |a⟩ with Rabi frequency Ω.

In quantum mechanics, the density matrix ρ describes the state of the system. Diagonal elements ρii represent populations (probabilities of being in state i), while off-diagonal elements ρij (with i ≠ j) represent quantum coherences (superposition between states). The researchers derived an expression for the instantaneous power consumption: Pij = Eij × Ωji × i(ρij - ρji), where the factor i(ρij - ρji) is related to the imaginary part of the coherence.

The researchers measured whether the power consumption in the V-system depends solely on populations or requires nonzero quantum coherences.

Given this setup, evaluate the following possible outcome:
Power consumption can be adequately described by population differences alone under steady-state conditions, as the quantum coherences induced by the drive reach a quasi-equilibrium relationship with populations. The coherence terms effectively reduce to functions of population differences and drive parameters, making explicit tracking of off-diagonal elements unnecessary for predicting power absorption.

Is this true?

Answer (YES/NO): NO